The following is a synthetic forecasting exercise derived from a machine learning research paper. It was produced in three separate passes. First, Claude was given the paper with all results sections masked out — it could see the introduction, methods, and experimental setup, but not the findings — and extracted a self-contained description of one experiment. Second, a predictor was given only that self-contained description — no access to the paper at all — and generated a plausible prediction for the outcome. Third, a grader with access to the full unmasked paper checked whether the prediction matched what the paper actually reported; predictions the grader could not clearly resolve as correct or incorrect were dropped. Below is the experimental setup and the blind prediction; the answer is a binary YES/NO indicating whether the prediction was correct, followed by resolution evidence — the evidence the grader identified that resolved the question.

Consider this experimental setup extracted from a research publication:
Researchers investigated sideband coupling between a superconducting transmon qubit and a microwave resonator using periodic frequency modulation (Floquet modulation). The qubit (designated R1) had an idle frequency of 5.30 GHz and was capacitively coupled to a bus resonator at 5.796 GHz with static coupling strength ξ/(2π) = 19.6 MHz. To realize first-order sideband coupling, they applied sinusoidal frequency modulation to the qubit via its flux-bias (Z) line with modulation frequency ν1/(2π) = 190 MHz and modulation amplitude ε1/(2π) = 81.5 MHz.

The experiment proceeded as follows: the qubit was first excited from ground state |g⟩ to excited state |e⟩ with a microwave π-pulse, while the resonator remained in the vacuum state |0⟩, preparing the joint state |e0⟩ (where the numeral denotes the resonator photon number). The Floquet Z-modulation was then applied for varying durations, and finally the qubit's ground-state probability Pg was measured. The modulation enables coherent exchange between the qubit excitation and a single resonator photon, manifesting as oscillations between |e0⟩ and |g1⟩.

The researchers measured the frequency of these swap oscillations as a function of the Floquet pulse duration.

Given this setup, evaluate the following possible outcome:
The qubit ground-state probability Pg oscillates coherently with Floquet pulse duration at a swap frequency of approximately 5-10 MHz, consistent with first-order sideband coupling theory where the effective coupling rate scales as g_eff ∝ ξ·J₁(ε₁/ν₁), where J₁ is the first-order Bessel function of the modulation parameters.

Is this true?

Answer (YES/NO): YES